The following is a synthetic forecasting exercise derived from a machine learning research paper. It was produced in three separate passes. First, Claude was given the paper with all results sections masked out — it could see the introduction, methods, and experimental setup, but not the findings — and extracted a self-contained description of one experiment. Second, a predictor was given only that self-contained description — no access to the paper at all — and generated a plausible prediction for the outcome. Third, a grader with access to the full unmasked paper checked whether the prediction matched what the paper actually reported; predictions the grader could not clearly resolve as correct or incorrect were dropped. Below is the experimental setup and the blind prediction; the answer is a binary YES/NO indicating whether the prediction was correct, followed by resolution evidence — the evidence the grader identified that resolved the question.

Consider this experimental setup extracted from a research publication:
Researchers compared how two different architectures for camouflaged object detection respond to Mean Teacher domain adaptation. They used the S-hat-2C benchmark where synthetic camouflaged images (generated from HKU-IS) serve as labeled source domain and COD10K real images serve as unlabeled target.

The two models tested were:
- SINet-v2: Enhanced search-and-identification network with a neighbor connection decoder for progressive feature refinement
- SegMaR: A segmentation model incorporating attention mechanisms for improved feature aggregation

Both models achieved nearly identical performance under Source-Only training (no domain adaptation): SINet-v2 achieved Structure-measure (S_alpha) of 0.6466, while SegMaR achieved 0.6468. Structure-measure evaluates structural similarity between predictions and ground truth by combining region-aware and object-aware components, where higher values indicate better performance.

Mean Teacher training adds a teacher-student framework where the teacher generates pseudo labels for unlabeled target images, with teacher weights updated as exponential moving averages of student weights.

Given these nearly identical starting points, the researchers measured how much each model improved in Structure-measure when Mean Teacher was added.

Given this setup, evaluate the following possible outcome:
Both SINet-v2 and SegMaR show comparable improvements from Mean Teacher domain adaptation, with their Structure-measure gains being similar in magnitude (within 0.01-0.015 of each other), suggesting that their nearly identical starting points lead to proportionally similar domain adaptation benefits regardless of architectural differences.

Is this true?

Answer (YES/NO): NO